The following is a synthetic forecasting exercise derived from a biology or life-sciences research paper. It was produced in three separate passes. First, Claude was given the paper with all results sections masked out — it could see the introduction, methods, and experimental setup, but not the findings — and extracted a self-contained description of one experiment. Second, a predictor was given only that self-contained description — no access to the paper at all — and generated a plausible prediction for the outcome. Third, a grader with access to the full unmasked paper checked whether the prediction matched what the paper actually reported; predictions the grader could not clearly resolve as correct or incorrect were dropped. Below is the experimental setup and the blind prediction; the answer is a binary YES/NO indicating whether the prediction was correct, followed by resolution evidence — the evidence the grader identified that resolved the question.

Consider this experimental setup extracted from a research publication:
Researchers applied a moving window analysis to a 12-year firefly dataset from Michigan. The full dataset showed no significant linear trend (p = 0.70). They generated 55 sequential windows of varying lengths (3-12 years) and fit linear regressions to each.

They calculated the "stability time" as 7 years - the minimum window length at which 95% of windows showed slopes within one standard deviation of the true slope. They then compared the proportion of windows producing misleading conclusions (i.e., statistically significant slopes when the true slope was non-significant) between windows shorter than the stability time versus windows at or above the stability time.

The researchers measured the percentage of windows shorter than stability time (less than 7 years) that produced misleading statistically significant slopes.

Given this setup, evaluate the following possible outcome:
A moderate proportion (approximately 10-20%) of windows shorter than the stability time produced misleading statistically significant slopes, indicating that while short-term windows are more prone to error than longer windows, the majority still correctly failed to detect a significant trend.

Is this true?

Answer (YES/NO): NO